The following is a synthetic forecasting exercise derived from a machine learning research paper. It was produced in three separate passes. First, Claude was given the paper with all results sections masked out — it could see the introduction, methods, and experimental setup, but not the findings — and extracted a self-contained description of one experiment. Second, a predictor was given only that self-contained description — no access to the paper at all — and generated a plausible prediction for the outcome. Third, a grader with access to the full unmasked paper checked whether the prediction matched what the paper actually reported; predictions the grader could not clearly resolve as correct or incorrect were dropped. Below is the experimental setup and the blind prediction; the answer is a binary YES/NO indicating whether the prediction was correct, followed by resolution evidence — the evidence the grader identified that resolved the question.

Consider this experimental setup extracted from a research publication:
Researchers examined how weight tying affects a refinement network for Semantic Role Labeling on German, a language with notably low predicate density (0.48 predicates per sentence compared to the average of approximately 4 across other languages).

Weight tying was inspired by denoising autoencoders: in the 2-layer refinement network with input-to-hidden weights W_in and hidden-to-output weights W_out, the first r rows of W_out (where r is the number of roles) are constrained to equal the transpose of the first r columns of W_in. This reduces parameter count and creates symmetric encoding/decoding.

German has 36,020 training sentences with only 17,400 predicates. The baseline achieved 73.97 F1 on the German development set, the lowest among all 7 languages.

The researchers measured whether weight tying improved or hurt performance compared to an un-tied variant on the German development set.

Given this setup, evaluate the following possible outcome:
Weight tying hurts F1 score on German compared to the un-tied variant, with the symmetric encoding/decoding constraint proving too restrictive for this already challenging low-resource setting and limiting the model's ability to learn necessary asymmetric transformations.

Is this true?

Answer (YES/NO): YES